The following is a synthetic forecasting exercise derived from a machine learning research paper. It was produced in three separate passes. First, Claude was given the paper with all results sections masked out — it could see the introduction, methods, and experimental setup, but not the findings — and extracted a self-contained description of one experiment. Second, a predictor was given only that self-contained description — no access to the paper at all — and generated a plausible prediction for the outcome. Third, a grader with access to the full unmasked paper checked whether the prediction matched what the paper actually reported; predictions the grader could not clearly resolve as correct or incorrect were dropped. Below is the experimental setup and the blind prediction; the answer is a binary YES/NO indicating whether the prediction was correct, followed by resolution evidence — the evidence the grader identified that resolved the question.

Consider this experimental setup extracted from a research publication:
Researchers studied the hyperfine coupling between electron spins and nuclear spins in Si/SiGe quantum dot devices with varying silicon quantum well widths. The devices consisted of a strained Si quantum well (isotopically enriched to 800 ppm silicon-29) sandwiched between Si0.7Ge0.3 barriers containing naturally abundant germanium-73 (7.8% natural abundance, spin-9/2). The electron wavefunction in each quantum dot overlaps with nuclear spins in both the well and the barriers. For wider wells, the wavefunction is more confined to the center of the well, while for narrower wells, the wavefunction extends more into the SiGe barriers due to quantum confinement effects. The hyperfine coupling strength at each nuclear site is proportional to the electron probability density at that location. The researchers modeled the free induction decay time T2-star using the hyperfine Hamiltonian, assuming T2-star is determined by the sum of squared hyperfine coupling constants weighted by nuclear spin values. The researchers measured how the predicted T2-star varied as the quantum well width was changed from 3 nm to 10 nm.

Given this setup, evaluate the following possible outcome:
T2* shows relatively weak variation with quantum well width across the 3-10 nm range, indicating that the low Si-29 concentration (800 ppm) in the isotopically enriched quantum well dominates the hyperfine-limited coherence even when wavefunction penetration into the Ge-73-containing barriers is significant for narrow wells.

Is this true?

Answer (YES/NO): NO